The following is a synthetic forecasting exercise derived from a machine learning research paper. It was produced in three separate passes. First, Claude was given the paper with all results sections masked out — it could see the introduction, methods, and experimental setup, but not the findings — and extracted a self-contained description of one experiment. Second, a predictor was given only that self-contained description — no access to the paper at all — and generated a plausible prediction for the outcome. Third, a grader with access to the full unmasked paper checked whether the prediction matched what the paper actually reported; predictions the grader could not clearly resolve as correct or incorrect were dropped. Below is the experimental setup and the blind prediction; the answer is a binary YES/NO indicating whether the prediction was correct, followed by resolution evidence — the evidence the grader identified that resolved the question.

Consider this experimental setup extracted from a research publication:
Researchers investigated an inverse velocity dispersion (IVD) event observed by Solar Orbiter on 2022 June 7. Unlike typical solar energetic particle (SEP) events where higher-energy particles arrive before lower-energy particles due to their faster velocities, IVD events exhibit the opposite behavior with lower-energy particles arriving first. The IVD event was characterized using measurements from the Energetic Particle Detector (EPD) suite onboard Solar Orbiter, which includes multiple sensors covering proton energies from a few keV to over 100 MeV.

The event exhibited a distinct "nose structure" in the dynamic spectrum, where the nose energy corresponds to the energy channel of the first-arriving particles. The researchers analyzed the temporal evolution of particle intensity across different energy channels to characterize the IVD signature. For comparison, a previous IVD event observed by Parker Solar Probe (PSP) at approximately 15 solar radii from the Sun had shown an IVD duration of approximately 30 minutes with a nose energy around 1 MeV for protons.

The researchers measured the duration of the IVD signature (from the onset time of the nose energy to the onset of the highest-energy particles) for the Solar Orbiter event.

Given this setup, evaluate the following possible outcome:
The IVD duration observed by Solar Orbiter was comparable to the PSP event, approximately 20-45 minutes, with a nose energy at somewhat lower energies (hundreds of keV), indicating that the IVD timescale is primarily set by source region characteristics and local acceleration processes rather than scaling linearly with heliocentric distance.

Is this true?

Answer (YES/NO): NO